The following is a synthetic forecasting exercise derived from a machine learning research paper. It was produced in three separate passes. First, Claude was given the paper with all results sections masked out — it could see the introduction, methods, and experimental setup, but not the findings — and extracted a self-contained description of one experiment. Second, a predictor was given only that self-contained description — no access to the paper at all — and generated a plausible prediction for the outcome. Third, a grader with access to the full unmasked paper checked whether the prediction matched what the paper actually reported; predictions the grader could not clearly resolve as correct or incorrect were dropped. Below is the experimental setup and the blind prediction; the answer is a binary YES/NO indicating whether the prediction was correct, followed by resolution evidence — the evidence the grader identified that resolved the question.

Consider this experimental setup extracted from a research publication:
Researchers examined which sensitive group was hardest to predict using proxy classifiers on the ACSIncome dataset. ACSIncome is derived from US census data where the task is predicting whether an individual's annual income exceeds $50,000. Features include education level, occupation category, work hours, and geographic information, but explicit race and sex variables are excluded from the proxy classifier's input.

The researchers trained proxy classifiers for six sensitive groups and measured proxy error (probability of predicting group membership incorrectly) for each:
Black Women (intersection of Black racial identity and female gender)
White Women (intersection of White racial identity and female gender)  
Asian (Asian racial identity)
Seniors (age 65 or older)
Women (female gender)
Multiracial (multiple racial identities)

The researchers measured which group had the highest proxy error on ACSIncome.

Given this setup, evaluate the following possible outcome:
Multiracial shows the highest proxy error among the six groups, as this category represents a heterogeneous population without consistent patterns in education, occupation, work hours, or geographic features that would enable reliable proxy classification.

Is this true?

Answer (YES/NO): NO